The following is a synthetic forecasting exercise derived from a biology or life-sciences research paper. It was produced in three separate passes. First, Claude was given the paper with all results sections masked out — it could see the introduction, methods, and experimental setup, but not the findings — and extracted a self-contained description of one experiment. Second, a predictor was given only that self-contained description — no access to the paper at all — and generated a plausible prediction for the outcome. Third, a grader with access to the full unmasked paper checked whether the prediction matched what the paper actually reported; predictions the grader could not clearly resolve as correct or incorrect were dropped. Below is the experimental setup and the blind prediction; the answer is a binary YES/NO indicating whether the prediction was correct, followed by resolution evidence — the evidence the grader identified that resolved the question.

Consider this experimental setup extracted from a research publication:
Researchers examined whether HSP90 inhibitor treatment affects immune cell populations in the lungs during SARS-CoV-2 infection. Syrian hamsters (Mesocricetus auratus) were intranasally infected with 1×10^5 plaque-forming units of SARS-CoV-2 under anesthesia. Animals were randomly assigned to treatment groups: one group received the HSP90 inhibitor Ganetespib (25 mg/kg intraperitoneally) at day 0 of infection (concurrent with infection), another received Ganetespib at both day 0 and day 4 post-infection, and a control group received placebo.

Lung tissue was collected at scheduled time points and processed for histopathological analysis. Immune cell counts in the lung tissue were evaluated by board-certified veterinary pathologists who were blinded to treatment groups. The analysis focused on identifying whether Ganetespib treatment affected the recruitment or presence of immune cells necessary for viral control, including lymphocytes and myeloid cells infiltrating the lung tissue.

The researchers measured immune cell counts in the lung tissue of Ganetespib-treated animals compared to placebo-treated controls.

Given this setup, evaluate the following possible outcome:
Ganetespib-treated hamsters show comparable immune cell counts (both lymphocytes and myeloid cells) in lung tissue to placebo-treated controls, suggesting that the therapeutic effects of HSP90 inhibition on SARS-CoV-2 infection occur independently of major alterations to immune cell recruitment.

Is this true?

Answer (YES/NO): YES